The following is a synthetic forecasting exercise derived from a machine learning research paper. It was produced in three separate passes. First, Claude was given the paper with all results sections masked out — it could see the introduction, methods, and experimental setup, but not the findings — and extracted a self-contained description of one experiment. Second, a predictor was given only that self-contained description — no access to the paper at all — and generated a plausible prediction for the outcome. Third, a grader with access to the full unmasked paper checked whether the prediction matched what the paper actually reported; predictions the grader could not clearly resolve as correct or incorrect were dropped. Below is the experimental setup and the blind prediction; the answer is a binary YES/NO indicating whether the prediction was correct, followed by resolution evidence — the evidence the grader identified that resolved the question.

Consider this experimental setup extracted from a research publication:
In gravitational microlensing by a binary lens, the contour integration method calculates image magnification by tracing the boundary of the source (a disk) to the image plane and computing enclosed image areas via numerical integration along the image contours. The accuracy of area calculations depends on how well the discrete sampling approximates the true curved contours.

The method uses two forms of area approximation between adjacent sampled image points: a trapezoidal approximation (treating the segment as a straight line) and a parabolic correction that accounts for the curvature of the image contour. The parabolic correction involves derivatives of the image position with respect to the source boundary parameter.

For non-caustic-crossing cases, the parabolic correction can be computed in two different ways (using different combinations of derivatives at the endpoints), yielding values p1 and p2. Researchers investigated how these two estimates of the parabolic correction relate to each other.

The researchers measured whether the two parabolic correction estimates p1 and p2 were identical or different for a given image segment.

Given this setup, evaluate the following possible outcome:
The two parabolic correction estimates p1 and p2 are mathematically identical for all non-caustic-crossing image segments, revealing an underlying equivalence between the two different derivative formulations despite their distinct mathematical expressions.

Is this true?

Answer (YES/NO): NO